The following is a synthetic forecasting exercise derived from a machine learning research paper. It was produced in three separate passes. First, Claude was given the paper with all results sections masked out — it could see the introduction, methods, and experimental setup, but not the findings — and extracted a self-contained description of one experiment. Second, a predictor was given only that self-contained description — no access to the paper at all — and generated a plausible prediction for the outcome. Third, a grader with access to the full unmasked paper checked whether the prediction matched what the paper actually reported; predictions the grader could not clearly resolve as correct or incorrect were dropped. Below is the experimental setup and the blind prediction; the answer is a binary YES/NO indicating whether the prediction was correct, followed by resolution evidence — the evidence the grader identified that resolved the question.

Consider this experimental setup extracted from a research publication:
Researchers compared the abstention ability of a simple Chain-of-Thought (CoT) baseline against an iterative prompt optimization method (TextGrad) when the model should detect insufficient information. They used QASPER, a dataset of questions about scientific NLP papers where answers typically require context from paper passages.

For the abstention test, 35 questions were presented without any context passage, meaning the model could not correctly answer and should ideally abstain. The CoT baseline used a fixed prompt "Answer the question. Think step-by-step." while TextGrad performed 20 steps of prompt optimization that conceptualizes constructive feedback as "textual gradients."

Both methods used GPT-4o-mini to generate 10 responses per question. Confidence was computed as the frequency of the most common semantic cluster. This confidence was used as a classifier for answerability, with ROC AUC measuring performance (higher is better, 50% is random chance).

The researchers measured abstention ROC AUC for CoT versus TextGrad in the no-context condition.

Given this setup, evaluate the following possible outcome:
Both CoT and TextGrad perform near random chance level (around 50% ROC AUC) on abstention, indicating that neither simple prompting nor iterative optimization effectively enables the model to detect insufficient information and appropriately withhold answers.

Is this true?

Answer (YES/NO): NO